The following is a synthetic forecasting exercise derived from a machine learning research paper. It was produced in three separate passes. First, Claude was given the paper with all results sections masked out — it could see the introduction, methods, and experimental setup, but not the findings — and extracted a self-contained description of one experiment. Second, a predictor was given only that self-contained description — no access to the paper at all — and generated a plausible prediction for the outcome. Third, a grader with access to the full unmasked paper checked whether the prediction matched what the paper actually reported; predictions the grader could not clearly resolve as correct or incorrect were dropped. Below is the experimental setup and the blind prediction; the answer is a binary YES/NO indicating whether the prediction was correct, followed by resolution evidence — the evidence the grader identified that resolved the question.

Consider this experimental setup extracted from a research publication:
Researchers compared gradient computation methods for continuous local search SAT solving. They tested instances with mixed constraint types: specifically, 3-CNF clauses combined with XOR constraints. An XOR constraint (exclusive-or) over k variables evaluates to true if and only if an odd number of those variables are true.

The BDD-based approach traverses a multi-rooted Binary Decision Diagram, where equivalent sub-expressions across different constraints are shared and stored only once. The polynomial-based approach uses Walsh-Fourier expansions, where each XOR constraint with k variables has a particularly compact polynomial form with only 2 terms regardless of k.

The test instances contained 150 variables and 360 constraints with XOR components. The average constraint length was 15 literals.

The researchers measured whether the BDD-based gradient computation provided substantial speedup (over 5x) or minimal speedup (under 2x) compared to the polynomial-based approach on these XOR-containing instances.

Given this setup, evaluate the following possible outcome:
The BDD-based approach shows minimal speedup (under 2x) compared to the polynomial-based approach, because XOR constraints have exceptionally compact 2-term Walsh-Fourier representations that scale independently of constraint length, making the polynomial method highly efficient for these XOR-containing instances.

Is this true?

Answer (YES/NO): YES